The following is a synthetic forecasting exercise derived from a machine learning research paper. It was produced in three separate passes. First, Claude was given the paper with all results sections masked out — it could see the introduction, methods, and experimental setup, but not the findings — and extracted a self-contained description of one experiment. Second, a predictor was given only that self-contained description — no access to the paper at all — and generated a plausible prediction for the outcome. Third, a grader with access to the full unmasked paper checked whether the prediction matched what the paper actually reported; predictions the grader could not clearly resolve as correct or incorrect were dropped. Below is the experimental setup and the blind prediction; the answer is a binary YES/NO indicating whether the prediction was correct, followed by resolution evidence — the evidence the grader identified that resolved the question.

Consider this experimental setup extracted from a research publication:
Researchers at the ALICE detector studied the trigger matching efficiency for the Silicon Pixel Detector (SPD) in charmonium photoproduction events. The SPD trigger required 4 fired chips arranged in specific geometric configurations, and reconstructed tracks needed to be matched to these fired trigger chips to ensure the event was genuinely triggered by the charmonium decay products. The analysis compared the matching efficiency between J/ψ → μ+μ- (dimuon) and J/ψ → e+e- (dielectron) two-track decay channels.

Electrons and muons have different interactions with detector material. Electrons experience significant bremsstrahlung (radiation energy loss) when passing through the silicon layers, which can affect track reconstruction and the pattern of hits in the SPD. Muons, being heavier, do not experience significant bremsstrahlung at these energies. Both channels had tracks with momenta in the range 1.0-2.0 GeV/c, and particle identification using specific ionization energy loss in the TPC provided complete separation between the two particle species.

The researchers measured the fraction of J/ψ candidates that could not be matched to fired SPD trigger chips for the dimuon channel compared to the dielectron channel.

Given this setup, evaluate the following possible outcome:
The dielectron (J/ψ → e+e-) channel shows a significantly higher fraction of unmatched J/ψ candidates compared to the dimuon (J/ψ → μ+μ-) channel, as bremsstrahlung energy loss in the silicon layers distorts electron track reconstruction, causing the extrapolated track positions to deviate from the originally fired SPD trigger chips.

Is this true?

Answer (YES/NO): NO